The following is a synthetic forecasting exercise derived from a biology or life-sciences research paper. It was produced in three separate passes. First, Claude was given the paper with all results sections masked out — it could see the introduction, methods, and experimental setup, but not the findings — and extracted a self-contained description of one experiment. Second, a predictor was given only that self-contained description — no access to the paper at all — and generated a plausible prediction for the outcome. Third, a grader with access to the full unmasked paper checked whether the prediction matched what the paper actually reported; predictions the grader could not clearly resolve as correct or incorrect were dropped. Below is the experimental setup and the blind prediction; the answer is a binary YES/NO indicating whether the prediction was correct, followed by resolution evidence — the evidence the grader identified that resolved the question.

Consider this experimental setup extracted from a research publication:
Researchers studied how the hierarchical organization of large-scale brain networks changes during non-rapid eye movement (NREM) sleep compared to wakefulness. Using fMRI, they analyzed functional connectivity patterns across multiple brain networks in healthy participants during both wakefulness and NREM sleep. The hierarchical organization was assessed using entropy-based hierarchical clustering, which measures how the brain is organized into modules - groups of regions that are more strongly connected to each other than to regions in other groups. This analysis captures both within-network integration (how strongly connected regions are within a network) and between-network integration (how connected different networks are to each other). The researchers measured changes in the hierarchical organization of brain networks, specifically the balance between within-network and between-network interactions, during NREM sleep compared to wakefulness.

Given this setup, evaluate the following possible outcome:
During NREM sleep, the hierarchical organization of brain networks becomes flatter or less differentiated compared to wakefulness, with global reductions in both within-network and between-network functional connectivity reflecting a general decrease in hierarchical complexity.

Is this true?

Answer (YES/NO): NO